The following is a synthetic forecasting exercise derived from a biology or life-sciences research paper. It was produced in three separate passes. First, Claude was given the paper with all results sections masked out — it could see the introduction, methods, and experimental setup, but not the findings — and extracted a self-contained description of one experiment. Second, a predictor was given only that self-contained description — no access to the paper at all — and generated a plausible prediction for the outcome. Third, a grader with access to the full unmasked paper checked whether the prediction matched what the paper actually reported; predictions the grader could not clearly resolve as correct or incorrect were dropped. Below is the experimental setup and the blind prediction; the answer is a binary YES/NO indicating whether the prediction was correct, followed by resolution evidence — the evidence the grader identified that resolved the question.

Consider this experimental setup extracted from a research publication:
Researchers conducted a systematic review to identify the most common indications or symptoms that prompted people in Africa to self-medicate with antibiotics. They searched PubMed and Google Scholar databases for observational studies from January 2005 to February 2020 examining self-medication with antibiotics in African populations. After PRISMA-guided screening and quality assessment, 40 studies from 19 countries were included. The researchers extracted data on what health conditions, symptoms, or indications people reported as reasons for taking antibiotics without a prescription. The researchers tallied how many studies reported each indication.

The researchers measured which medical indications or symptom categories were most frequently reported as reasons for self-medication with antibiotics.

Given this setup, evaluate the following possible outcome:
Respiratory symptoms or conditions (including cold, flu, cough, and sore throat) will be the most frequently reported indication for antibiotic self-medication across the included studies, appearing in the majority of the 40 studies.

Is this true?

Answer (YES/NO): YES